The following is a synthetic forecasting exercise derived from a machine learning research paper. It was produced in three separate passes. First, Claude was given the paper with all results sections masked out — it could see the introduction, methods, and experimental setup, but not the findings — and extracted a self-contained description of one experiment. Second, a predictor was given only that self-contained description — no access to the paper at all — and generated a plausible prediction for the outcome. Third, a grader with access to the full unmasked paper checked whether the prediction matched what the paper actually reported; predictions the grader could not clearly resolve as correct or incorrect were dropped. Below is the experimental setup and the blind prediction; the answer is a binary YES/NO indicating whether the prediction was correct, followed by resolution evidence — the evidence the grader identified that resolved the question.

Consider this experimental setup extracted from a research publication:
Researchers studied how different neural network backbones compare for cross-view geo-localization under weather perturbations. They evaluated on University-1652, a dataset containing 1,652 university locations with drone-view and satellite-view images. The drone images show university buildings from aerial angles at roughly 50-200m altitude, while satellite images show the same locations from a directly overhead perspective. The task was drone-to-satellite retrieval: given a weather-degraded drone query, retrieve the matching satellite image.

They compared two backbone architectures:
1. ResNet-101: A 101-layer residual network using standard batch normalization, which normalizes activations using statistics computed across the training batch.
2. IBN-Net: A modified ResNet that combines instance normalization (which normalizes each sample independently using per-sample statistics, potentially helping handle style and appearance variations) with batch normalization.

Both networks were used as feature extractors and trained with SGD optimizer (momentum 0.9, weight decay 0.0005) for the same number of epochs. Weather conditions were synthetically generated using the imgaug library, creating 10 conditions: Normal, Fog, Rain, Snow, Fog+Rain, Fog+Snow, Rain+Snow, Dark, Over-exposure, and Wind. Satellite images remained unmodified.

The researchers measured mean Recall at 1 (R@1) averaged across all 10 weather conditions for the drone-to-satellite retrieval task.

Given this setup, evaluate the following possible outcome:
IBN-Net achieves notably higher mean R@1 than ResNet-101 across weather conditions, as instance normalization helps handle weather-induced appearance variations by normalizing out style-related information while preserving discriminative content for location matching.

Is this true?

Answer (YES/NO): YES